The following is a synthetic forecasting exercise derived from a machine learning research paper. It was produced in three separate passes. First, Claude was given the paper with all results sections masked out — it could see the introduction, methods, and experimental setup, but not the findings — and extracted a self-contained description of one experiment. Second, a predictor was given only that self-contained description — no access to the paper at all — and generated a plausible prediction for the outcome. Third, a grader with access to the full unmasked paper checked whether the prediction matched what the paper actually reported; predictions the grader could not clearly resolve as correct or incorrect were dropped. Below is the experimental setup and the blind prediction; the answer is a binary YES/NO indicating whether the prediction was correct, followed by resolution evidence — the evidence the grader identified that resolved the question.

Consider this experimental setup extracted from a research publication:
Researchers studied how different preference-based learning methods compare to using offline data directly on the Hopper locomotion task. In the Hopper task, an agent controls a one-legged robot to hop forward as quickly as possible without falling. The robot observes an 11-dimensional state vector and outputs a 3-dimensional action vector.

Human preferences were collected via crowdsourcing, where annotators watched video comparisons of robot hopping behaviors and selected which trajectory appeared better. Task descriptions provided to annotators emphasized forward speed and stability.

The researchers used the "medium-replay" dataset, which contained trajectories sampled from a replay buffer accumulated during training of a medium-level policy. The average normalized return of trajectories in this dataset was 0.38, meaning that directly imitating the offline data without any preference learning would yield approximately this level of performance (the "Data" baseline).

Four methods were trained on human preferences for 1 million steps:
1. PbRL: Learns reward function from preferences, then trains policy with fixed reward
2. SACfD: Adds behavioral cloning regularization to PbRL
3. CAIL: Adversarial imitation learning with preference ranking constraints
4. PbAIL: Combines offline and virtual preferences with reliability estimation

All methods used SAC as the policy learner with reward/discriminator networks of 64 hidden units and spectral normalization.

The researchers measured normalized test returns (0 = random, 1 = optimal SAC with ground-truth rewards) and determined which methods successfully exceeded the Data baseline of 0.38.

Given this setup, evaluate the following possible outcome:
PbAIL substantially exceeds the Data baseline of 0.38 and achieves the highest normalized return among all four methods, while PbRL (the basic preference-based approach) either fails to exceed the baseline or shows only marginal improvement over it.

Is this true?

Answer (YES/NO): NO